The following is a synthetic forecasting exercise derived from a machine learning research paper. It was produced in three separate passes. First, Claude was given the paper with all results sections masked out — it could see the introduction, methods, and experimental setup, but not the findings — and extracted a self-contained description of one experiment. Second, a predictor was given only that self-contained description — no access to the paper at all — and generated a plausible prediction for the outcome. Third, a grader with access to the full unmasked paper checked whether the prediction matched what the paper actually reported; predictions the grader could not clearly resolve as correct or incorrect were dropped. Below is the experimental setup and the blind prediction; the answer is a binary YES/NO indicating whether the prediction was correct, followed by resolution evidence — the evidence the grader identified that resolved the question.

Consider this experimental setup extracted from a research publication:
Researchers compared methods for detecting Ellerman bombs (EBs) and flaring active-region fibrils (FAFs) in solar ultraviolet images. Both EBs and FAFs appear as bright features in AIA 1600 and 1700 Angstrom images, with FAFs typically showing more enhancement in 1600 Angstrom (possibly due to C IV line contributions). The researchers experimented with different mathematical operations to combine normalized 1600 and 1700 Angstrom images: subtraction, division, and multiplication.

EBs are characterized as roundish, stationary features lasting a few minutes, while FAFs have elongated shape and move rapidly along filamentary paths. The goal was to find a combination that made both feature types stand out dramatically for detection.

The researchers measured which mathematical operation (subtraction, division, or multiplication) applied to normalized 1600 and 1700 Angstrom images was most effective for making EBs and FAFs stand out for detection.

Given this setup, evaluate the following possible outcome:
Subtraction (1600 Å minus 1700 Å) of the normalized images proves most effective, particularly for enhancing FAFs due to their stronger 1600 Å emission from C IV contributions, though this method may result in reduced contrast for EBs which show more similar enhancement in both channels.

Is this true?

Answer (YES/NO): NO